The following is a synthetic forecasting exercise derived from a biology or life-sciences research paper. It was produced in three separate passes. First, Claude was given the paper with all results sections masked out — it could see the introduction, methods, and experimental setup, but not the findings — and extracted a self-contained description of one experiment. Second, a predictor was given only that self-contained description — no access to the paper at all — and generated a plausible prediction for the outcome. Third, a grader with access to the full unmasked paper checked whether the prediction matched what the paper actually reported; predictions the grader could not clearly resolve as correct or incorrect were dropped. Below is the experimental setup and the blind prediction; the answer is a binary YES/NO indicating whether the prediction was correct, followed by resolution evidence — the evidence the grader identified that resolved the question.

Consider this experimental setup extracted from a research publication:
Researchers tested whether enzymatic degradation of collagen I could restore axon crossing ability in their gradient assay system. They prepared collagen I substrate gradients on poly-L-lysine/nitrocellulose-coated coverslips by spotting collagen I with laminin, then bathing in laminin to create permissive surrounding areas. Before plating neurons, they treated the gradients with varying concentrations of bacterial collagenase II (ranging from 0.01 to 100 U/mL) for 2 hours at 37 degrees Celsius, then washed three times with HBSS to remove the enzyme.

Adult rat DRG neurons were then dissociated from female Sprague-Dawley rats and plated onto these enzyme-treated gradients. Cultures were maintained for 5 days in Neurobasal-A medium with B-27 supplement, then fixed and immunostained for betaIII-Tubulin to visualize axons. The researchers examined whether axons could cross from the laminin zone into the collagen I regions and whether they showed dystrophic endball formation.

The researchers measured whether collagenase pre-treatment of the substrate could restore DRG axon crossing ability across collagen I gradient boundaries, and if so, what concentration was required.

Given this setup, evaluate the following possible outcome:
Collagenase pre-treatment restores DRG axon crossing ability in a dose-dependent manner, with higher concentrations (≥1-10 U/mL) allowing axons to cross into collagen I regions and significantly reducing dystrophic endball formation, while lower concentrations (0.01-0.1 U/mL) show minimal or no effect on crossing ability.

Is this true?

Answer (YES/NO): YES